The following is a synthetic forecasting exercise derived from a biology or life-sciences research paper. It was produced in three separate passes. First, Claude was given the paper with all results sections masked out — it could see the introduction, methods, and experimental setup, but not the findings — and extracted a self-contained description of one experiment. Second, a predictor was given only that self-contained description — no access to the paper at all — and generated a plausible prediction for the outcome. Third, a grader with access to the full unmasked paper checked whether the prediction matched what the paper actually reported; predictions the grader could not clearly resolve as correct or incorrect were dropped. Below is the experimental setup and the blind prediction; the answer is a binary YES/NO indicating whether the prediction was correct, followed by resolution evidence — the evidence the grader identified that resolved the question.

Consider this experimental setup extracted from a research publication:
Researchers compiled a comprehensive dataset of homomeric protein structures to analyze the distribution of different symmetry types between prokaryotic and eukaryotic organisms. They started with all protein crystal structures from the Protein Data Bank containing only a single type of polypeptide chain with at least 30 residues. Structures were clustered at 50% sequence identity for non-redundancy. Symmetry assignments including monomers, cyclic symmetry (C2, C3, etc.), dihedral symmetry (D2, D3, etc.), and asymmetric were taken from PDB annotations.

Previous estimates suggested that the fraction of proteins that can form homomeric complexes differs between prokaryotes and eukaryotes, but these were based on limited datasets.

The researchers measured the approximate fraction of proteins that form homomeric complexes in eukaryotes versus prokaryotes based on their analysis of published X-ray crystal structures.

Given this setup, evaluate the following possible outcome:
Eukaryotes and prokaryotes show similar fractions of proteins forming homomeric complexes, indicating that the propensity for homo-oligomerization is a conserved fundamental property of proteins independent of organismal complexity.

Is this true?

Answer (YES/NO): NO